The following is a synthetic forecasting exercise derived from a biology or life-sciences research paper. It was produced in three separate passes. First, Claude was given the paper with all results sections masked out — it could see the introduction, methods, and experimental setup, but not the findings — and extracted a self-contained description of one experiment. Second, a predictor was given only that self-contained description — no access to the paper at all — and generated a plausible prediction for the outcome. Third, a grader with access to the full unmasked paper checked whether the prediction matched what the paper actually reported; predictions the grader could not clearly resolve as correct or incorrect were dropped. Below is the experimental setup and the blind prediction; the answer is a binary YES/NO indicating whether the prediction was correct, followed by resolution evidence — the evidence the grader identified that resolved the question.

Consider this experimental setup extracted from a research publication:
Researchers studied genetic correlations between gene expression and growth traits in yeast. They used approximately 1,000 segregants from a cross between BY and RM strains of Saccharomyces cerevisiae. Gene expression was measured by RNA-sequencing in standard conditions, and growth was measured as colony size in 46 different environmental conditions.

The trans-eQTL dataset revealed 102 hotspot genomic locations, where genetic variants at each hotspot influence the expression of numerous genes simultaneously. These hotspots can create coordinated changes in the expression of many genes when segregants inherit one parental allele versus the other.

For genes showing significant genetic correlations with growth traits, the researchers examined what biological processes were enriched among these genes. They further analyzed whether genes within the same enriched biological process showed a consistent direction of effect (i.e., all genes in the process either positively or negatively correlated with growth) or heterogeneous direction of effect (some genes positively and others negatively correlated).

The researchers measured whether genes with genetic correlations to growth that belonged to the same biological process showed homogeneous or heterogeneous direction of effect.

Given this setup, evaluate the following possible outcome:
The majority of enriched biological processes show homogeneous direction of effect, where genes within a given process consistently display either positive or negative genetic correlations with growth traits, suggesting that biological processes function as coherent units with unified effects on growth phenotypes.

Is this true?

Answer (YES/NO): NO